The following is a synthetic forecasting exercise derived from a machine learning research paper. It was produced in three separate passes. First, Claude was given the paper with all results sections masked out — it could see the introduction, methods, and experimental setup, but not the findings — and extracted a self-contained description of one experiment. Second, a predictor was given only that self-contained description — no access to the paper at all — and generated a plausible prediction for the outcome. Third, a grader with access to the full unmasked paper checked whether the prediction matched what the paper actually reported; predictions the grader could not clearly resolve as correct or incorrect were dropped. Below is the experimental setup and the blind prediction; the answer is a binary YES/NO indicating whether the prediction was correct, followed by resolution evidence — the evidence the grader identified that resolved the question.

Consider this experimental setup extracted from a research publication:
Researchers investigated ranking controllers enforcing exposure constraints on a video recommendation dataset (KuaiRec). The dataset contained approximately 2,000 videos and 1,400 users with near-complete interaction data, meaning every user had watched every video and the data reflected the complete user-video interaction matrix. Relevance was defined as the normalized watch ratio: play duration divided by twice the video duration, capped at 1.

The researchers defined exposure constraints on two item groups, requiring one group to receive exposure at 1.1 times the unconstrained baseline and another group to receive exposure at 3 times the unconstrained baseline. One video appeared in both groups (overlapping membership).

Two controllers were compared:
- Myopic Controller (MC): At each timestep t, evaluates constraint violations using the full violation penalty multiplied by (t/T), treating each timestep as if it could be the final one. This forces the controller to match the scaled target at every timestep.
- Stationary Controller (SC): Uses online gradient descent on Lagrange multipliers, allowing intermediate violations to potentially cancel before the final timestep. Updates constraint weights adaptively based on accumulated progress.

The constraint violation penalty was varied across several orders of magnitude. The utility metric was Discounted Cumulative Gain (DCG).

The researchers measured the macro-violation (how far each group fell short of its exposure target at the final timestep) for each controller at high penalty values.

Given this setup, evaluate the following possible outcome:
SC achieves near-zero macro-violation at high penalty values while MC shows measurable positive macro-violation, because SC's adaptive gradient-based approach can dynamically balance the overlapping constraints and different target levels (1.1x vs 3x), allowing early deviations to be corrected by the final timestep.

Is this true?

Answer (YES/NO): NO